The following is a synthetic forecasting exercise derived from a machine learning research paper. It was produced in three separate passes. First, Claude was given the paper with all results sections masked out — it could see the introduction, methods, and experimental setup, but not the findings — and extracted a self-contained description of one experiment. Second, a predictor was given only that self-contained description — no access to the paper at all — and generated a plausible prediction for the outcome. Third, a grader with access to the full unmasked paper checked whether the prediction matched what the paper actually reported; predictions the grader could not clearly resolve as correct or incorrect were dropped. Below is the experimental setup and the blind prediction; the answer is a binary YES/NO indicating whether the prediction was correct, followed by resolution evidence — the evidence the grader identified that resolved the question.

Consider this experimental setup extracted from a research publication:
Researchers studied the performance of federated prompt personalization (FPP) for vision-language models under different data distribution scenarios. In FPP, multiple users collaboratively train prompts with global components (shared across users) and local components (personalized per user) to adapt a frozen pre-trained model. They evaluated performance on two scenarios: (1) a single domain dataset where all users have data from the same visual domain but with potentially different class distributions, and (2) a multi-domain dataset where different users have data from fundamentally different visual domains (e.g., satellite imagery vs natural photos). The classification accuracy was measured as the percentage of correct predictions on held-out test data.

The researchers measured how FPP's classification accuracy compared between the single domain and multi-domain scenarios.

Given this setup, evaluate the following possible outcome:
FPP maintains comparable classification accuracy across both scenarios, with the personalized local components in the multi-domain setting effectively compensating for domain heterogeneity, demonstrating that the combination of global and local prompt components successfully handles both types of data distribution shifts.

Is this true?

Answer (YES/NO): NO